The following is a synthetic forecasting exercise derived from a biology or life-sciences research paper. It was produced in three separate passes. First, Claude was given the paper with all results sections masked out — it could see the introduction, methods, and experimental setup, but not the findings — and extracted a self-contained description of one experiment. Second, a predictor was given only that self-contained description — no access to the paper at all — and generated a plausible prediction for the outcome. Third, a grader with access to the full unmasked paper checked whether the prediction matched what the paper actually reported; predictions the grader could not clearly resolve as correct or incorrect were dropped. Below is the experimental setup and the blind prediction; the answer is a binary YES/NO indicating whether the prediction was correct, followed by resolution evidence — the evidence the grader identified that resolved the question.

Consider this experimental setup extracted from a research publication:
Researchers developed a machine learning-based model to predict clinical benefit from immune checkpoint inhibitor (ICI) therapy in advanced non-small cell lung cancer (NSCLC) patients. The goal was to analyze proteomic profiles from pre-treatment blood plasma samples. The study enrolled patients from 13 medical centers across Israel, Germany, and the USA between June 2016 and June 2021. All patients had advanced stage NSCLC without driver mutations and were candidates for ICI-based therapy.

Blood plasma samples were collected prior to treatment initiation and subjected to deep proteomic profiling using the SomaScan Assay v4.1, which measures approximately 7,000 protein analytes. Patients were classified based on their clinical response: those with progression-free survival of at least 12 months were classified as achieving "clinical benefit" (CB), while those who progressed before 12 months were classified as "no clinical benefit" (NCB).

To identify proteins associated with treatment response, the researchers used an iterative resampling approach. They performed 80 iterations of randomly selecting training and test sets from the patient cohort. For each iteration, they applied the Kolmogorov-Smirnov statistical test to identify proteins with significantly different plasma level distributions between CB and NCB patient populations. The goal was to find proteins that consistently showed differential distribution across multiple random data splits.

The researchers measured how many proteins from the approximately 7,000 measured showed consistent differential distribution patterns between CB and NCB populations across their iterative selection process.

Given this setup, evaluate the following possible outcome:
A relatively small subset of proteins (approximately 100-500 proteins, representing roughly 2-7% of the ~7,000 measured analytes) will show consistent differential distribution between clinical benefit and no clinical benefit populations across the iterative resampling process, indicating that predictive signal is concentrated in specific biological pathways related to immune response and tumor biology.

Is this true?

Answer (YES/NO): YES